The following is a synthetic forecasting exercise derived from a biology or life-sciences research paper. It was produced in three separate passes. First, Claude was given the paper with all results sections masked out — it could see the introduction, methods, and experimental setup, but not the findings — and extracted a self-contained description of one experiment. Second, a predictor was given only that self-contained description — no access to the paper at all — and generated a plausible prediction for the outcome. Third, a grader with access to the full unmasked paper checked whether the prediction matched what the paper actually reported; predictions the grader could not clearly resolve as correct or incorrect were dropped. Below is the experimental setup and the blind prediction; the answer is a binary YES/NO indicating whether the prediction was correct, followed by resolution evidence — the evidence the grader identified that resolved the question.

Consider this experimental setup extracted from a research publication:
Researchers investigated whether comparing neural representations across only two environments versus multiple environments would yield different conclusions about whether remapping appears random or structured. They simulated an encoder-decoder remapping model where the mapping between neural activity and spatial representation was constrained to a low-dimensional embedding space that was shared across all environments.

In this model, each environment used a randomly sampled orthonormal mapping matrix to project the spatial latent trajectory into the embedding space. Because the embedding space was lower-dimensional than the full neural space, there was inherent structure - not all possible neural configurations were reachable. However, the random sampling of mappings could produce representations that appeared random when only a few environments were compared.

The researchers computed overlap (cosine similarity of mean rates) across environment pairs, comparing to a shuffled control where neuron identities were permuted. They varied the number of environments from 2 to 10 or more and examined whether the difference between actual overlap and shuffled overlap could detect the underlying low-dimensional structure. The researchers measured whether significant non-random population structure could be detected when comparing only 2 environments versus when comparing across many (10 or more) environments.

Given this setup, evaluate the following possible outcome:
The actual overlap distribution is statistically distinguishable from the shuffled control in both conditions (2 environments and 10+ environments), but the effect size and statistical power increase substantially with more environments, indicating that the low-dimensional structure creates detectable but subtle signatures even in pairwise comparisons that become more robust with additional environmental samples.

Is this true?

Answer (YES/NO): NO